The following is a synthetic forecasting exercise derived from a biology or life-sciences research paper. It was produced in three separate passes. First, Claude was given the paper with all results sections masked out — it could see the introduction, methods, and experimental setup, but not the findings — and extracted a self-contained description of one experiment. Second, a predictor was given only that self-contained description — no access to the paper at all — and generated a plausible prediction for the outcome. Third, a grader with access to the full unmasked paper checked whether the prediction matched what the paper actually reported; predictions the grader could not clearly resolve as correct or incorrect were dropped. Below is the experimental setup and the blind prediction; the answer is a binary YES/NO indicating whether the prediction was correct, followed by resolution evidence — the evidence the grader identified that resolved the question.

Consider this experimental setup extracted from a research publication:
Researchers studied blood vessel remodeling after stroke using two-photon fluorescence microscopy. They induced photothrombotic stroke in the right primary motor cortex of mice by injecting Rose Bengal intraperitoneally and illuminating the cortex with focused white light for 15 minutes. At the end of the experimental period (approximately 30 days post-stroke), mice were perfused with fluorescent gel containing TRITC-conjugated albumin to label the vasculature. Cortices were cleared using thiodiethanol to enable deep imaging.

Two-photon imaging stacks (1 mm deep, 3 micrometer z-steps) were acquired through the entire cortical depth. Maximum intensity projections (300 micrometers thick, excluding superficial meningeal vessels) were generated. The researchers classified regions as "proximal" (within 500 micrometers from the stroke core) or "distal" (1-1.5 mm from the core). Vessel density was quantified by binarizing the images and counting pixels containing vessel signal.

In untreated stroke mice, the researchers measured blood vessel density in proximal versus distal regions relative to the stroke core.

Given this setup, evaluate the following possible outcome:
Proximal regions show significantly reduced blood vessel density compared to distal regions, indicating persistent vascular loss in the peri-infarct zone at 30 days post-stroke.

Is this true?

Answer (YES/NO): NO